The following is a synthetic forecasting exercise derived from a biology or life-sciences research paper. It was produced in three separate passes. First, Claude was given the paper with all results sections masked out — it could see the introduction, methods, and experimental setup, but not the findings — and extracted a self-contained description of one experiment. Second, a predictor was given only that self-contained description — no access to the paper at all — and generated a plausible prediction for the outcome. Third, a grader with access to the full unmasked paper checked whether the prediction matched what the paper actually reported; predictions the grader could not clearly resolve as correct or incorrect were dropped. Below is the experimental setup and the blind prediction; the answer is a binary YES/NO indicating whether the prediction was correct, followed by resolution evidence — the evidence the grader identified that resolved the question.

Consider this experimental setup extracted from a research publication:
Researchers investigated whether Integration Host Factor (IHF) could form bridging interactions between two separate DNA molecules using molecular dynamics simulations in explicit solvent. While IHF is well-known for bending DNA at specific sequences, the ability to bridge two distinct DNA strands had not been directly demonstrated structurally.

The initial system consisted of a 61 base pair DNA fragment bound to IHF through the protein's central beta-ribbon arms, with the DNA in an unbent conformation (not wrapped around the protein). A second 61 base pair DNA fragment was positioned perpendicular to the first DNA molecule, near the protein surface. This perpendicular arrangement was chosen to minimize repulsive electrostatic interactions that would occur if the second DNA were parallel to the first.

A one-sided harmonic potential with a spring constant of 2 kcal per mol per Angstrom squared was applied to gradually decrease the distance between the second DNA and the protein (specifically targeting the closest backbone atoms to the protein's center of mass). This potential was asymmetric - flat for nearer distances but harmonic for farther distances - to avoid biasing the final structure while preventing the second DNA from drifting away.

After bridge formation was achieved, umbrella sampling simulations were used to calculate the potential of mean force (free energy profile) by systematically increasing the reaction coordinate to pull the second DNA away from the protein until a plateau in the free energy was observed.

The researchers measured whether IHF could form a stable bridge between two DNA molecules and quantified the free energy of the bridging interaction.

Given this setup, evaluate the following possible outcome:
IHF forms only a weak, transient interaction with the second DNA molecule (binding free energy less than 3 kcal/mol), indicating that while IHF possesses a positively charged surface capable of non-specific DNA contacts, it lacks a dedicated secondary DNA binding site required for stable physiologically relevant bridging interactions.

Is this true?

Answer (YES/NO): NO